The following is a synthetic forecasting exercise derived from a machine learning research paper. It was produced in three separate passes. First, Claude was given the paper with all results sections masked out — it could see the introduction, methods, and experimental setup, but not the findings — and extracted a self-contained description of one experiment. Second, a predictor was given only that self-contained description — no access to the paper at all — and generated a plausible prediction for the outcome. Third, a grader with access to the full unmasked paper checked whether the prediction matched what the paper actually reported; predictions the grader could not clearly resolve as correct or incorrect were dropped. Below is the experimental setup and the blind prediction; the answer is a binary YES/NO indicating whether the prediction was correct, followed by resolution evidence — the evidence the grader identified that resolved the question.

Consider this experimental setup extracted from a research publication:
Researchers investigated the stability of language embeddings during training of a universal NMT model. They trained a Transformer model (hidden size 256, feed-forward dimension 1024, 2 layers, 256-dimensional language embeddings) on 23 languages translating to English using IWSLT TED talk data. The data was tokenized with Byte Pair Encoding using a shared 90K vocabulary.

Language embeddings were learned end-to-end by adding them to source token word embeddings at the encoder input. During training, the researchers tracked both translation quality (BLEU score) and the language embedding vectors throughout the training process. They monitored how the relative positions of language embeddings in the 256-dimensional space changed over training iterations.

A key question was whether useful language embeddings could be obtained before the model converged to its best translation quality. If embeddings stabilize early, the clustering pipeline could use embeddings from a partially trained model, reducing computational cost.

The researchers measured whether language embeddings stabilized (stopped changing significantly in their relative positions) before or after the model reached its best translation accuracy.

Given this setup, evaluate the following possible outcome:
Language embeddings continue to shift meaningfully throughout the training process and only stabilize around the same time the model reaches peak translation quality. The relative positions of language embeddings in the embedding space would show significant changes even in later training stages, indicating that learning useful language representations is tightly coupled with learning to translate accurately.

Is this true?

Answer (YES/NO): NO